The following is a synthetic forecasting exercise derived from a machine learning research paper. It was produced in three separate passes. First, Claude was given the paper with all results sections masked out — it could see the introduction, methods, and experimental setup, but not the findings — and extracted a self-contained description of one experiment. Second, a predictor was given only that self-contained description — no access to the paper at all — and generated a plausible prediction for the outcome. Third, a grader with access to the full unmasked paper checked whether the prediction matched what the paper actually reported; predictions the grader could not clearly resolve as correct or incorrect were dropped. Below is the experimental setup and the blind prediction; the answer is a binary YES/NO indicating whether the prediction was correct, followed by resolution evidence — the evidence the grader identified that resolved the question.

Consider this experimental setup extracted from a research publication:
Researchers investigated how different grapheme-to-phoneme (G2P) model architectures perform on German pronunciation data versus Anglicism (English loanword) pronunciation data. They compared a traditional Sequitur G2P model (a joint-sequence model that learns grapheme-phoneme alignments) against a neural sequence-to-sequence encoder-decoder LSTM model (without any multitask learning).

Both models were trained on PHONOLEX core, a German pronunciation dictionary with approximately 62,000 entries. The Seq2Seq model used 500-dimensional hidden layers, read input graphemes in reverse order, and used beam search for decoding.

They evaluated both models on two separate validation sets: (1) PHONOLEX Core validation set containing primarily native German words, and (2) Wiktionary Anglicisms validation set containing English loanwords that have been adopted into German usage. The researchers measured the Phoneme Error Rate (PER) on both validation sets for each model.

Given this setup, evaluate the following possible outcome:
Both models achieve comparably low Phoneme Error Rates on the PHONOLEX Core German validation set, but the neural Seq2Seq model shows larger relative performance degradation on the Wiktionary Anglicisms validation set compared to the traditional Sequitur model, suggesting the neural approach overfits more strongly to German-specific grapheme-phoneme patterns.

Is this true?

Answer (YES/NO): NO